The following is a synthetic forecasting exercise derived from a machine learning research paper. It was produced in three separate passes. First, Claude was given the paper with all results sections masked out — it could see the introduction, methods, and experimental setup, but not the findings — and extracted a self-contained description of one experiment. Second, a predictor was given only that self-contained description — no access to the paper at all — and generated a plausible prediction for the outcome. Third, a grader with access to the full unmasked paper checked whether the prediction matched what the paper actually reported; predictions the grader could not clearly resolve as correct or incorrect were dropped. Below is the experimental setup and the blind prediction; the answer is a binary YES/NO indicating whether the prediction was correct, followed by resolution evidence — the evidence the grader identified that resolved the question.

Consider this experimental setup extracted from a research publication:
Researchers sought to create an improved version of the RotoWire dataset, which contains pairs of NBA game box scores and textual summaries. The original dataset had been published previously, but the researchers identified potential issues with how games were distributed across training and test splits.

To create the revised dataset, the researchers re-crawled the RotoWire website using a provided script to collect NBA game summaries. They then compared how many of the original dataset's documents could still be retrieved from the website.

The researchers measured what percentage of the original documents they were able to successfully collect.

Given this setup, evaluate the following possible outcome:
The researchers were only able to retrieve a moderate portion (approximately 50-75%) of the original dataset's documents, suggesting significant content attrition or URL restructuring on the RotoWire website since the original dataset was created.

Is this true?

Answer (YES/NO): NO